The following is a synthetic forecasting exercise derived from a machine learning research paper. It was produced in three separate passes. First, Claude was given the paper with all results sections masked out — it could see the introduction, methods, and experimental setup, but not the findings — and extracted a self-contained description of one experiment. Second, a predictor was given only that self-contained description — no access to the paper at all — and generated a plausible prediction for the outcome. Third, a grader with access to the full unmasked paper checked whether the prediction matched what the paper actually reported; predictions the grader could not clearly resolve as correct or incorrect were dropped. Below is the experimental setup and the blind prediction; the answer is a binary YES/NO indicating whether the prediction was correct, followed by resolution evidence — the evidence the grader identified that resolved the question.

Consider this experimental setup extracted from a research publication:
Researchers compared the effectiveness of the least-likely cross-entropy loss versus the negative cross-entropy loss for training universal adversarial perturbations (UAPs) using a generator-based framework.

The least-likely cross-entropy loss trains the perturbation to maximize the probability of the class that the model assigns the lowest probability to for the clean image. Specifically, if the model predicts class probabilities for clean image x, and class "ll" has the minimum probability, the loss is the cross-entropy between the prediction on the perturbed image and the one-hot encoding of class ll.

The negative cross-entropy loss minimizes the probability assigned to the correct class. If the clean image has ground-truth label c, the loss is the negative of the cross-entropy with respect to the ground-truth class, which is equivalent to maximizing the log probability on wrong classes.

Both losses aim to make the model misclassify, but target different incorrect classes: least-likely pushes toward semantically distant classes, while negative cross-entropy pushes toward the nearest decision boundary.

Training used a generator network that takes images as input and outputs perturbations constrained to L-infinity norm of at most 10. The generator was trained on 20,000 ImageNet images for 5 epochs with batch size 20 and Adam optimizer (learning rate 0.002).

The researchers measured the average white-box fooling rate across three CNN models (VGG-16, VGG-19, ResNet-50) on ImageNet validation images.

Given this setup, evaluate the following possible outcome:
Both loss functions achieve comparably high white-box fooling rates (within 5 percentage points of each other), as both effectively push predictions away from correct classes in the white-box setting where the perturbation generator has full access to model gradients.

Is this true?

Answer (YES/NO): NO